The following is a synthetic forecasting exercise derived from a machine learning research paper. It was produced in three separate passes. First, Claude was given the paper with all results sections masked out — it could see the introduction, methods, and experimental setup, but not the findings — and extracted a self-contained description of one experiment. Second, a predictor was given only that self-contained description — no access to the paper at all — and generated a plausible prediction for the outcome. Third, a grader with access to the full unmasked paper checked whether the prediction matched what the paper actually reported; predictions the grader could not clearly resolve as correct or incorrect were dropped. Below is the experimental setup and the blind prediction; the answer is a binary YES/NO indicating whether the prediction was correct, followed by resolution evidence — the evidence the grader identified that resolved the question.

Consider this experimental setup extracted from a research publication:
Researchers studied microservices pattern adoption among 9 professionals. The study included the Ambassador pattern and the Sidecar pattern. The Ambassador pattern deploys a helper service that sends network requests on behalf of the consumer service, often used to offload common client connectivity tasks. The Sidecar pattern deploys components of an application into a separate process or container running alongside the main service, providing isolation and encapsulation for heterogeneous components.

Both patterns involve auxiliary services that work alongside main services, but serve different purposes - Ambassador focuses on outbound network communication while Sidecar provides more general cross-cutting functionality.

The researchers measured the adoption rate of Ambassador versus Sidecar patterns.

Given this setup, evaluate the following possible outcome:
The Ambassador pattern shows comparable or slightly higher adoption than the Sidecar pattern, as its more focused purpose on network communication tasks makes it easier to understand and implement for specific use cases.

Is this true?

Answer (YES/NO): NO